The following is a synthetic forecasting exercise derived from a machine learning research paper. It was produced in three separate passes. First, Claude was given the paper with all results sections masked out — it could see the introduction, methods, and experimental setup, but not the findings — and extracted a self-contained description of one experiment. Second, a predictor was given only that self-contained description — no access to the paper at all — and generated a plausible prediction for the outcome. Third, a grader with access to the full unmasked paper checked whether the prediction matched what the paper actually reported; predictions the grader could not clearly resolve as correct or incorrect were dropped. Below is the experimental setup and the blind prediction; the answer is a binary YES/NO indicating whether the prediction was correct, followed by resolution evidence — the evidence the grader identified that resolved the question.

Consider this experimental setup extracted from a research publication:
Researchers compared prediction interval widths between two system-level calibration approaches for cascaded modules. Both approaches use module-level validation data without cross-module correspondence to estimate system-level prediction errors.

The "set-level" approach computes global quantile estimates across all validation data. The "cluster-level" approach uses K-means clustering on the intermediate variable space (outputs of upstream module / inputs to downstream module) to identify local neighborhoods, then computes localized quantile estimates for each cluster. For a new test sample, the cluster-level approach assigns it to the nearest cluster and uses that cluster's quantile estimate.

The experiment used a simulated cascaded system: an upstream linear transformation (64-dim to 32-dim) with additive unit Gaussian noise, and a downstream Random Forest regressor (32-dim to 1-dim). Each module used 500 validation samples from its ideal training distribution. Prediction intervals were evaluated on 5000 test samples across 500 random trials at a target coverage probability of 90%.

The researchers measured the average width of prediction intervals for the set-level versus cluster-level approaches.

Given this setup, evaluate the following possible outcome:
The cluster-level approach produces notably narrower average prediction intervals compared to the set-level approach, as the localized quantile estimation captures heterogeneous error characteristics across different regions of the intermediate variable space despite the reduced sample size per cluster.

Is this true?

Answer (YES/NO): YES